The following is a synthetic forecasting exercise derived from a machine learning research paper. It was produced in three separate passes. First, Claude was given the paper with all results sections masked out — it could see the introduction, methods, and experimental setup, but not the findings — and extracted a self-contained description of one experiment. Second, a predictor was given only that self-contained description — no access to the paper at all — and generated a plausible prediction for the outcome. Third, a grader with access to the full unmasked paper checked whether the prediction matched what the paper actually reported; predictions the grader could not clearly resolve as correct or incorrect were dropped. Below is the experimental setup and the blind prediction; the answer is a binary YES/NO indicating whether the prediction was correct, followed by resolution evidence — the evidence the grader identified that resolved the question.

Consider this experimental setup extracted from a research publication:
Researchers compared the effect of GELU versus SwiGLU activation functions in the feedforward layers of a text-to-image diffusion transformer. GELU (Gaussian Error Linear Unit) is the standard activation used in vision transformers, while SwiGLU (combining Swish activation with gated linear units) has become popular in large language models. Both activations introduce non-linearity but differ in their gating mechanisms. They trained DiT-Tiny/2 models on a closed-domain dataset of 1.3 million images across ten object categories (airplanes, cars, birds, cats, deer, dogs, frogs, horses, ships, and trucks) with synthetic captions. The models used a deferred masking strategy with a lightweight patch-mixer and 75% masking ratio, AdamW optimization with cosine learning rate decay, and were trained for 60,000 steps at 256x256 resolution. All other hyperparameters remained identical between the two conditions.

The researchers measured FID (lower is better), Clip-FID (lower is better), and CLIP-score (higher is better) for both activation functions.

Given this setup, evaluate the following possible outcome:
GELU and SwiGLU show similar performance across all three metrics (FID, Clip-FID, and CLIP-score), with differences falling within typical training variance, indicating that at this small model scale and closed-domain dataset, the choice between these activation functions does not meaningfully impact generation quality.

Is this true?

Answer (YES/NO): NO